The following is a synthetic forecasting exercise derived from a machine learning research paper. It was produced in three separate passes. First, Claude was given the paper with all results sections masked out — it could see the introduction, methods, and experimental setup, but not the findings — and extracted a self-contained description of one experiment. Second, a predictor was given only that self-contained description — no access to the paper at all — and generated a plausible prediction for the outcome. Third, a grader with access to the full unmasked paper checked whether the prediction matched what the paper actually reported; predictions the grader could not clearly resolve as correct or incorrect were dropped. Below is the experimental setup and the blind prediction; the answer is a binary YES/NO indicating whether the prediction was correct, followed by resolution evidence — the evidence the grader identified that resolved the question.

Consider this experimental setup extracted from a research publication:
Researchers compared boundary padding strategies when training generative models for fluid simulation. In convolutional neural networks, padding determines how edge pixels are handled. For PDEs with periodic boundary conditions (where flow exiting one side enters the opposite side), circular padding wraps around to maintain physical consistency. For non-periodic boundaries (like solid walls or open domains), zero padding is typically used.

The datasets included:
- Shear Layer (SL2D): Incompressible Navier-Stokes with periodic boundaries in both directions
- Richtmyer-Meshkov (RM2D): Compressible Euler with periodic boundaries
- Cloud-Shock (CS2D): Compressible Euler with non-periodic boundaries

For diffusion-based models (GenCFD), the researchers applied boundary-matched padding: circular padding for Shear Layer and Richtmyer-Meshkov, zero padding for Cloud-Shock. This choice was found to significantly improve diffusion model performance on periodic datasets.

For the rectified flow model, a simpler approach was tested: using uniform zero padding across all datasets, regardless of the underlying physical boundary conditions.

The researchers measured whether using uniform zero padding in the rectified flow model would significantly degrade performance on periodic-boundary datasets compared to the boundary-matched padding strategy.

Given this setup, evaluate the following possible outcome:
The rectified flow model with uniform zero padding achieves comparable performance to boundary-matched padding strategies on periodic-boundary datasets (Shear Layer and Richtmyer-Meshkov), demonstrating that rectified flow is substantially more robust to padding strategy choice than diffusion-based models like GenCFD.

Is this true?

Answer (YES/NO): YES